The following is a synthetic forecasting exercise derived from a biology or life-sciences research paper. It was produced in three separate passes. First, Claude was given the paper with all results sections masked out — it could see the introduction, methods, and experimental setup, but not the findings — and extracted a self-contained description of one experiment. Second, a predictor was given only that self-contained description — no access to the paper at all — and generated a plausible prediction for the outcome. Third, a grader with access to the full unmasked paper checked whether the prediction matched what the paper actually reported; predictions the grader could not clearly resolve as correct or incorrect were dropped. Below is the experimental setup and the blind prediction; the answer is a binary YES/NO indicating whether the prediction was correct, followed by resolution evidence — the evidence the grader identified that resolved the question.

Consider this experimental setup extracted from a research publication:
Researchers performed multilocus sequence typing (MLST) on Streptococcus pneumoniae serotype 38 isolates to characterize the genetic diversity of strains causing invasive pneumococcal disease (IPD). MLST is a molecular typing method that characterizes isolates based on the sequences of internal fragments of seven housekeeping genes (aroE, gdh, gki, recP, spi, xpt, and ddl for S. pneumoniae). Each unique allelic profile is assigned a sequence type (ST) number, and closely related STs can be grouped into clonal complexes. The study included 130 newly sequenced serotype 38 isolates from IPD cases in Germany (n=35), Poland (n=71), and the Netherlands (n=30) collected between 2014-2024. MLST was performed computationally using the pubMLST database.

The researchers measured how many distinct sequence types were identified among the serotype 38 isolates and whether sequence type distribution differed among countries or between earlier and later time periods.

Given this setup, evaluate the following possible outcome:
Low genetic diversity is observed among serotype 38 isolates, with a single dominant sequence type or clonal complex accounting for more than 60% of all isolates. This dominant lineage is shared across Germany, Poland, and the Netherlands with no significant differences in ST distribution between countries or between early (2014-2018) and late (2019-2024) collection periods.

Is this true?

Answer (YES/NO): YES